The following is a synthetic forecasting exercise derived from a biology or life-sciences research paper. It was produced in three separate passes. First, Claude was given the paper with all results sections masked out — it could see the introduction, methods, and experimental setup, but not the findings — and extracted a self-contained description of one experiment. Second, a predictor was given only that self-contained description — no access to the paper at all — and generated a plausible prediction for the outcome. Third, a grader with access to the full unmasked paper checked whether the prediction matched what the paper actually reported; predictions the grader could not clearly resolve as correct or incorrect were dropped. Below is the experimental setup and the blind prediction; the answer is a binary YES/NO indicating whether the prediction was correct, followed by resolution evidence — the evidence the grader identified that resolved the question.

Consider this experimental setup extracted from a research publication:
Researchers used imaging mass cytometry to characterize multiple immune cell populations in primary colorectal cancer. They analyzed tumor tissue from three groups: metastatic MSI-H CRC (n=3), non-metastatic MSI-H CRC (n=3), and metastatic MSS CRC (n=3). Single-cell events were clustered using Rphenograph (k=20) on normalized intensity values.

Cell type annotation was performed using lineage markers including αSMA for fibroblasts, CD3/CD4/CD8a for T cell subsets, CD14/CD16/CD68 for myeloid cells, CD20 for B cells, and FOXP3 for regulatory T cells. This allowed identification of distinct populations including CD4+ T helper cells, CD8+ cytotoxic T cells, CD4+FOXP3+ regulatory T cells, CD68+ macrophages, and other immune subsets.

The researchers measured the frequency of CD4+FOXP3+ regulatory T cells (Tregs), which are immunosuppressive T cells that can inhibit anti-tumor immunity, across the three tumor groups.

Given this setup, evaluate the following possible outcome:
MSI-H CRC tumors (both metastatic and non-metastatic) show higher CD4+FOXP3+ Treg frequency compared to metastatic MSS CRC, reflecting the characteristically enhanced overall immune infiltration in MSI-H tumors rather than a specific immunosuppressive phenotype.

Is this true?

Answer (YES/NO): NO